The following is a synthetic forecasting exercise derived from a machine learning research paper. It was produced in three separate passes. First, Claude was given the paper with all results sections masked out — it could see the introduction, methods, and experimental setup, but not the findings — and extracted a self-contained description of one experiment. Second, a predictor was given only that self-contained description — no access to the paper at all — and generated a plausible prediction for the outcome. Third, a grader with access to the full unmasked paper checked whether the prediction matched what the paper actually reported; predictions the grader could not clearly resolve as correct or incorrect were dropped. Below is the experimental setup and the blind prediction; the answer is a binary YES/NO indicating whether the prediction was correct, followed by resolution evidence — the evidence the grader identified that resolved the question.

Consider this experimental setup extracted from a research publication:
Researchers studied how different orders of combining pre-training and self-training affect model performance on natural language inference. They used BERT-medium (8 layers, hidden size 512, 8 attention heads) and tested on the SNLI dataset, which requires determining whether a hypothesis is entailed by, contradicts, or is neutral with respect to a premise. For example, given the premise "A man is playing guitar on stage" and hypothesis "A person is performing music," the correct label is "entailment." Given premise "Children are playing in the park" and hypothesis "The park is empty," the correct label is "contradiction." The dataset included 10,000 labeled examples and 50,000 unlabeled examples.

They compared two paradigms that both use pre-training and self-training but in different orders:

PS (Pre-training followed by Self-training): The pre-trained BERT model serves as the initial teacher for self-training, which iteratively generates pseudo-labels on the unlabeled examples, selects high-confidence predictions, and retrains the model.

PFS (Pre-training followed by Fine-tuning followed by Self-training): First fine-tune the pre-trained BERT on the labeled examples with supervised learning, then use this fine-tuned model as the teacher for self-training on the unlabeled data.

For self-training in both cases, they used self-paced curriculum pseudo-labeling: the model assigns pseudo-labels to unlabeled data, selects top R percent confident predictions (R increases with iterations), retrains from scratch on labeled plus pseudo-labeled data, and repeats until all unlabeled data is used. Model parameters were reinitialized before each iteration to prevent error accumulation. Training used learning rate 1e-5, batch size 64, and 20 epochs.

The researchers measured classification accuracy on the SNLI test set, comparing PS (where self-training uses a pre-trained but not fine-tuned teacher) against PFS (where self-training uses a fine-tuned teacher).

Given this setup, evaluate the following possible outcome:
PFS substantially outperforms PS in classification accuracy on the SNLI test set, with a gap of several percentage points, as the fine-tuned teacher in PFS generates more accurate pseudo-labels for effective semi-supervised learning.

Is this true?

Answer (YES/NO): YES